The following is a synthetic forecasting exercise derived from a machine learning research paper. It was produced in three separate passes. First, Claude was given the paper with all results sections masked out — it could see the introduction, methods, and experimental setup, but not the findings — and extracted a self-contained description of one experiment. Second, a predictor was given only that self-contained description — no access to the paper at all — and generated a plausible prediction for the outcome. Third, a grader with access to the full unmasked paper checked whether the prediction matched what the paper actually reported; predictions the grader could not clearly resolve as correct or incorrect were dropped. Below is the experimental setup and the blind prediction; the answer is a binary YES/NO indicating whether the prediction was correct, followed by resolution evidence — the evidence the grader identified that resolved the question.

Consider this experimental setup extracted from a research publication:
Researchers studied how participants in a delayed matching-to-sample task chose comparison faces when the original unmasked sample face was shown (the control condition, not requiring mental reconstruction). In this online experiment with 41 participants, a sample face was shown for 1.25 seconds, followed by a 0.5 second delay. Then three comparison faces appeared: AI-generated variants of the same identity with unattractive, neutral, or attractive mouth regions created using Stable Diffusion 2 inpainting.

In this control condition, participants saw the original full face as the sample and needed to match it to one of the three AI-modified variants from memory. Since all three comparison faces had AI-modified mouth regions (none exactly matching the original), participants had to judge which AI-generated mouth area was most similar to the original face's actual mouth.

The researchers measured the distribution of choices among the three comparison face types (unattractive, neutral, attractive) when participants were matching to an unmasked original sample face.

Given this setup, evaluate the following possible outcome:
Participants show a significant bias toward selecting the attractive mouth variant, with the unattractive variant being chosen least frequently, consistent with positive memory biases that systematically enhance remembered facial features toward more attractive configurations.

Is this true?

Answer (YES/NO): NO